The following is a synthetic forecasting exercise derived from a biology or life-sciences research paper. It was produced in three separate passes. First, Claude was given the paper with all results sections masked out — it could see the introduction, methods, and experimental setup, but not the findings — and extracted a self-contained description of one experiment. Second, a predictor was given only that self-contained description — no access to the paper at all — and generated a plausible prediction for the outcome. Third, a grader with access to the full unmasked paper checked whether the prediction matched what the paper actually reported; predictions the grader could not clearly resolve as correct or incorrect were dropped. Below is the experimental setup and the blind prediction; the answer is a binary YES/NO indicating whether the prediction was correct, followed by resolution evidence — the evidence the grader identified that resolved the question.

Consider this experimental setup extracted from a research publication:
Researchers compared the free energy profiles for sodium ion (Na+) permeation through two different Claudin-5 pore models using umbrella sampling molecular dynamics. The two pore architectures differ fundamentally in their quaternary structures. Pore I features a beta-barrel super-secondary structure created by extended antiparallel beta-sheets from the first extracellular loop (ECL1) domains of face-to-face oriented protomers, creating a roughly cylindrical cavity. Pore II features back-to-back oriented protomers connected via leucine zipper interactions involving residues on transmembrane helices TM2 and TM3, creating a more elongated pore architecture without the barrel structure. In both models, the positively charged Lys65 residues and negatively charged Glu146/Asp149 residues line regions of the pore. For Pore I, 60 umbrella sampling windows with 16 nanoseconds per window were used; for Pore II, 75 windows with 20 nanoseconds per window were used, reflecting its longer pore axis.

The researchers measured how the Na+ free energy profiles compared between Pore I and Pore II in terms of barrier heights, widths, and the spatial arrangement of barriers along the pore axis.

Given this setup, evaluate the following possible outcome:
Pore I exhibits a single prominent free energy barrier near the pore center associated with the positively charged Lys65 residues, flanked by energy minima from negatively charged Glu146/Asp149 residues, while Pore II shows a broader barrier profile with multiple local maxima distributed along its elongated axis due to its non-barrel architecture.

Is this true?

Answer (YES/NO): NO